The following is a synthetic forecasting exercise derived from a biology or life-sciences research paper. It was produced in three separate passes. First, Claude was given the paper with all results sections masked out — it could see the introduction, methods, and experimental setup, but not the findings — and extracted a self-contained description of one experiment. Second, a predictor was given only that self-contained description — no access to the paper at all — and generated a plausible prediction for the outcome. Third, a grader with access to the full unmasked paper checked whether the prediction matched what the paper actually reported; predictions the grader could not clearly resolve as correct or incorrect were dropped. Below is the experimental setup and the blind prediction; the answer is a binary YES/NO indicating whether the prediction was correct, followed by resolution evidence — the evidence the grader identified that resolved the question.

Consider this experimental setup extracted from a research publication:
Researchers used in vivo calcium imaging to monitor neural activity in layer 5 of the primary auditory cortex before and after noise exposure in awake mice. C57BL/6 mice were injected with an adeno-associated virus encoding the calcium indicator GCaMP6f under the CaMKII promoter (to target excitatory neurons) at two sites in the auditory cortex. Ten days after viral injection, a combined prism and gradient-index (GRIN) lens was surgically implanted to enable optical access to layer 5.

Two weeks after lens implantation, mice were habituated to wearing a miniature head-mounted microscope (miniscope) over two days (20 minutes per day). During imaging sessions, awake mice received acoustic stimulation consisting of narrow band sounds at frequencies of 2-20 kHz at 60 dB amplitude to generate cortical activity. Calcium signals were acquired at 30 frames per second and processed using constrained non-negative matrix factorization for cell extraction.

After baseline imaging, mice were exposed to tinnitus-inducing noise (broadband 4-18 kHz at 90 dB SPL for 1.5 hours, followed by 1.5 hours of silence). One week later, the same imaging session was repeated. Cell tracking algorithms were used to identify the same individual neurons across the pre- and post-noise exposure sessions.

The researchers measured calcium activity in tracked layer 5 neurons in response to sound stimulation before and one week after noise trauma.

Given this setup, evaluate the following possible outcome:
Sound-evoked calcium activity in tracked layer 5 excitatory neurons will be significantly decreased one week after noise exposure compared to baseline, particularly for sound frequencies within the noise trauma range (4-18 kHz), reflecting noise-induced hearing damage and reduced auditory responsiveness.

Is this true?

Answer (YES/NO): NO